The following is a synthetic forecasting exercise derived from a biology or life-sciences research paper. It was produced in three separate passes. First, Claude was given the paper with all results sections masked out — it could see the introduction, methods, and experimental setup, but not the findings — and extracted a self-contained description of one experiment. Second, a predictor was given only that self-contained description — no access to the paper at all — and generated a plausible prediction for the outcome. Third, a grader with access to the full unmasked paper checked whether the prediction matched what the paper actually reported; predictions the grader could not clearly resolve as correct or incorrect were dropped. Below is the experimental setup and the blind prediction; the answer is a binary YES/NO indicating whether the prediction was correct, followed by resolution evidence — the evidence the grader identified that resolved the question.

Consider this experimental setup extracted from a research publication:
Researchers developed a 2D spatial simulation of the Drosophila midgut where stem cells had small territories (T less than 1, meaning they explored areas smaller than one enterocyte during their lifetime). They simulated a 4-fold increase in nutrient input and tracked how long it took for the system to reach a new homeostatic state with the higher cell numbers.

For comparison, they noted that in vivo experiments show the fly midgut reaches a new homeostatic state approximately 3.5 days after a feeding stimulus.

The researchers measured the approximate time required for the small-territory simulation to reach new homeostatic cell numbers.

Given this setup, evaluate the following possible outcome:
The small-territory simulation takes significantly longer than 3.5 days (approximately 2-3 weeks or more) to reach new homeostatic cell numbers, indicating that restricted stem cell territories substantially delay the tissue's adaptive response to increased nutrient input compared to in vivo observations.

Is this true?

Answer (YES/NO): NO